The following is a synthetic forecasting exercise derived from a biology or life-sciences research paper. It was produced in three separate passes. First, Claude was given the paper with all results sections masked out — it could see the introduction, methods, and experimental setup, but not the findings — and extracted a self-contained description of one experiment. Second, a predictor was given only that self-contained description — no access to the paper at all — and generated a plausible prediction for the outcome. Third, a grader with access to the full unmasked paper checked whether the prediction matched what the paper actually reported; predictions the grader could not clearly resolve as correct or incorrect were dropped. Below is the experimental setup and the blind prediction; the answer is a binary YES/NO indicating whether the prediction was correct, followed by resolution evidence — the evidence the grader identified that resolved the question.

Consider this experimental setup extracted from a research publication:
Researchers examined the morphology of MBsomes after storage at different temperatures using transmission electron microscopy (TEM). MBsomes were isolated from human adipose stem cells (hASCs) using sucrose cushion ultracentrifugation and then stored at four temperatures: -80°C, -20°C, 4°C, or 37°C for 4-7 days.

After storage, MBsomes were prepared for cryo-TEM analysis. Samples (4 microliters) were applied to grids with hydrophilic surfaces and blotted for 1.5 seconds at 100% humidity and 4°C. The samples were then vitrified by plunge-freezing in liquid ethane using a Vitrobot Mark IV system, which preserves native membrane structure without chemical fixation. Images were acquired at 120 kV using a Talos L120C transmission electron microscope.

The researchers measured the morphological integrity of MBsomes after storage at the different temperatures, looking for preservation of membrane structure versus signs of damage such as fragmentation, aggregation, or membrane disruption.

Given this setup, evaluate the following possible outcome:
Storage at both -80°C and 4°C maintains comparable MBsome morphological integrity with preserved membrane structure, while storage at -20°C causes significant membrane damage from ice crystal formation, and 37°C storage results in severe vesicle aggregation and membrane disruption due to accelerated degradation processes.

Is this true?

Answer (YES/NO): NO